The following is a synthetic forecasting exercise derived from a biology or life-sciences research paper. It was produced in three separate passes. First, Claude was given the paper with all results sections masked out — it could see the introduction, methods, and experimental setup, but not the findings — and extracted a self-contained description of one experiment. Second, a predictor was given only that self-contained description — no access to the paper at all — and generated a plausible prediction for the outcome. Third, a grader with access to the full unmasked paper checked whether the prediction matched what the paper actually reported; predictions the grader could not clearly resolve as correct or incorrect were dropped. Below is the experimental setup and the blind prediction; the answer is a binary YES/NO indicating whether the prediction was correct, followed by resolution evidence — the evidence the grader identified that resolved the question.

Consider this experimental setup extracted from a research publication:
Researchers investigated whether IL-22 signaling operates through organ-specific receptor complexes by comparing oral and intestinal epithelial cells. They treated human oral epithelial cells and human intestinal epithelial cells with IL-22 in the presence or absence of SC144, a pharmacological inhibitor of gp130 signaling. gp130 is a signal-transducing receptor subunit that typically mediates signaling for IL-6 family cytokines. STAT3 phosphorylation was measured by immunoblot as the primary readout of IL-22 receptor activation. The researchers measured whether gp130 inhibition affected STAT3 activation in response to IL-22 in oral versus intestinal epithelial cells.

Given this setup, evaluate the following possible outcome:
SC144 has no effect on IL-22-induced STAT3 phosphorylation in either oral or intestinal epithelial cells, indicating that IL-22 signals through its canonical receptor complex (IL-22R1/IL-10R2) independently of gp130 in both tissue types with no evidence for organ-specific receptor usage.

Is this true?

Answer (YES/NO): NO